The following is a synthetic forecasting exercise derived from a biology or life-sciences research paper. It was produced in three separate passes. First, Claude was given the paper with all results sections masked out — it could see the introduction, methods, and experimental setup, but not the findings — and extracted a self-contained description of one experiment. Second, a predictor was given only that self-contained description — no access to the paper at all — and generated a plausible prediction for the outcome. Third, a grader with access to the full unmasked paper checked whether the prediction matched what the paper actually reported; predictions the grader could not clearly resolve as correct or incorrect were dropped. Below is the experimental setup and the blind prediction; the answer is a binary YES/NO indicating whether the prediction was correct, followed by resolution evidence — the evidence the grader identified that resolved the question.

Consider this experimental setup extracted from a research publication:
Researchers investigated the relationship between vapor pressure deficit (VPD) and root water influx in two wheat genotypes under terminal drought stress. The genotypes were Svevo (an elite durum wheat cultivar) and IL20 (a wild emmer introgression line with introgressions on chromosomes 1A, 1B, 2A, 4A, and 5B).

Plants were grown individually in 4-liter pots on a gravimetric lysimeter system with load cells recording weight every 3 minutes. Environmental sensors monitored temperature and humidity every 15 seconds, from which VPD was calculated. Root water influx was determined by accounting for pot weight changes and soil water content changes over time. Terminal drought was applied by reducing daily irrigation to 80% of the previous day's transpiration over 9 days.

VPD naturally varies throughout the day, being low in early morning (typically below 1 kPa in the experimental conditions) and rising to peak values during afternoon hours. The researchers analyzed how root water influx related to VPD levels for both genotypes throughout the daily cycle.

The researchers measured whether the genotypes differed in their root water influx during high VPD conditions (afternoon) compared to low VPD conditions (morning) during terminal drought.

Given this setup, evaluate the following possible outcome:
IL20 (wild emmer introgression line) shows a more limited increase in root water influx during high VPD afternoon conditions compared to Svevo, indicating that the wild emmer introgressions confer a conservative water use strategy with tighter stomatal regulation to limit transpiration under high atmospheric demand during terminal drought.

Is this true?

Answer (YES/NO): NO